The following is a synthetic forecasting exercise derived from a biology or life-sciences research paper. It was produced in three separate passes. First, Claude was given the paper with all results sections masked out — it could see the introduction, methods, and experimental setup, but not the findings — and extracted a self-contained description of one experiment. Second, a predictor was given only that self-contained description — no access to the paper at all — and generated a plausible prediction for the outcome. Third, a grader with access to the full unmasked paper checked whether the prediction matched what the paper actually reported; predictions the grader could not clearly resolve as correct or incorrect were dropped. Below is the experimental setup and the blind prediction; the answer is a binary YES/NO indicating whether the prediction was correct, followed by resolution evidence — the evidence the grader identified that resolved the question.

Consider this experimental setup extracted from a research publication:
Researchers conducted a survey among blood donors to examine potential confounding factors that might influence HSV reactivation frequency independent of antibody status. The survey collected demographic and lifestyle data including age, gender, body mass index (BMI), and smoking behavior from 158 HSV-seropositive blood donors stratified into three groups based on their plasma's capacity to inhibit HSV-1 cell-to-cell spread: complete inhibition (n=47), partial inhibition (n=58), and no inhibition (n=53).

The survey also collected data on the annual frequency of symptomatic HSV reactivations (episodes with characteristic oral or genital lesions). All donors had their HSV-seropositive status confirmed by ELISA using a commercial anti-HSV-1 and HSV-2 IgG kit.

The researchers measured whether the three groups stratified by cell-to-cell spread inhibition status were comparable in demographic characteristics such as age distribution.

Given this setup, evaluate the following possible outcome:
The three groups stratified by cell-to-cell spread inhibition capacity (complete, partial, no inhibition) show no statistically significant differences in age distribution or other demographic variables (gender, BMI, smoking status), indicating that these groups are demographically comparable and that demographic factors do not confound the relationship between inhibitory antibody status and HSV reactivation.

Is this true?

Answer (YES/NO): YES